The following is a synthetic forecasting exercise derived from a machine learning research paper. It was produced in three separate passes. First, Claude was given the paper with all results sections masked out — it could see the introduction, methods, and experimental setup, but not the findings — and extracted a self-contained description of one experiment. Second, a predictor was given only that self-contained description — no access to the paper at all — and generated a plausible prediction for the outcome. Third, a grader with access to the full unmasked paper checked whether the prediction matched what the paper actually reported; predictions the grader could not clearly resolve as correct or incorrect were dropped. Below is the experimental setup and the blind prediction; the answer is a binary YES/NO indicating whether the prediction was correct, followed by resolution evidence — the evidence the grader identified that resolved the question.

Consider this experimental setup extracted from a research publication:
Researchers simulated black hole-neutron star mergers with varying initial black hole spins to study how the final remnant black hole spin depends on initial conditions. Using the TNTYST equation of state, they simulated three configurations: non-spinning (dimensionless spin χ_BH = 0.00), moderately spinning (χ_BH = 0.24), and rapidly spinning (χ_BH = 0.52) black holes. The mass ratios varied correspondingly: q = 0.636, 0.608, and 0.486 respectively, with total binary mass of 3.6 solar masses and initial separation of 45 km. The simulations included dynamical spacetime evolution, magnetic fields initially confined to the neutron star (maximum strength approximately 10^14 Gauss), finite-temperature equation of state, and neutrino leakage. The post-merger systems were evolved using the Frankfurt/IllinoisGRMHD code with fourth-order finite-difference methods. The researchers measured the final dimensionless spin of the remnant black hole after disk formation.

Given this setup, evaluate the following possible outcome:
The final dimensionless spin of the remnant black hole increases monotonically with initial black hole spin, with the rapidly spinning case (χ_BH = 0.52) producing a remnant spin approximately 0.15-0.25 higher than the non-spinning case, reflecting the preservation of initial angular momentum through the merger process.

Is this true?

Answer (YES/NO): NO